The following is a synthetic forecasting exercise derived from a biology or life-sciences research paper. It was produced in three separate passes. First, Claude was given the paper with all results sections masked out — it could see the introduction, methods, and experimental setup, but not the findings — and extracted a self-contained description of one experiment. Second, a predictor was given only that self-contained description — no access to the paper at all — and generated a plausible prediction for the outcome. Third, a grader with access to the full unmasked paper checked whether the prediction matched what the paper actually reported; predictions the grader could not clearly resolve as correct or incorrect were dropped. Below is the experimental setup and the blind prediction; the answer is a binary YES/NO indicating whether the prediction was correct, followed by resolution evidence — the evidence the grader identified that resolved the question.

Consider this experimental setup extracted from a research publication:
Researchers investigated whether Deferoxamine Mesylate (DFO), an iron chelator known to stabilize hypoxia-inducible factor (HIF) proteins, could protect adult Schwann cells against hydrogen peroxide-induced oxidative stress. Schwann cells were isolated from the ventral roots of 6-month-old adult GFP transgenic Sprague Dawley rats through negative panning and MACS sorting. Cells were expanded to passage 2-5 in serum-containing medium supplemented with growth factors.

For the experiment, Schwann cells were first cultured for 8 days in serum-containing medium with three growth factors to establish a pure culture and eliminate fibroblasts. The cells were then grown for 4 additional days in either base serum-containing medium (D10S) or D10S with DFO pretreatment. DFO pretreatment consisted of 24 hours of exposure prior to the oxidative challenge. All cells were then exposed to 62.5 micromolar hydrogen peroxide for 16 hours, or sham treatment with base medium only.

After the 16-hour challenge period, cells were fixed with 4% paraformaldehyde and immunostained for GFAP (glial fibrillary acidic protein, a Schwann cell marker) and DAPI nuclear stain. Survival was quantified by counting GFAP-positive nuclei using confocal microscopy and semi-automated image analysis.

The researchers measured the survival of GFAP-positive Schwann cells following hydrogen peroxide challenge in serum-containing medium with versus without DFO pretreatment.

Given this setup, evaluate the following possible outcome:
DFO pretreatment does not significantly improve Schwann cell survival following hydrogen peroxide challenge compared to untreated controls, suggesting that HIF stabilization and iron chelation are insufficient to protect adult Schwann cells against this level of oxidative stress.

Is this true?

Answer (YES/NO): NO